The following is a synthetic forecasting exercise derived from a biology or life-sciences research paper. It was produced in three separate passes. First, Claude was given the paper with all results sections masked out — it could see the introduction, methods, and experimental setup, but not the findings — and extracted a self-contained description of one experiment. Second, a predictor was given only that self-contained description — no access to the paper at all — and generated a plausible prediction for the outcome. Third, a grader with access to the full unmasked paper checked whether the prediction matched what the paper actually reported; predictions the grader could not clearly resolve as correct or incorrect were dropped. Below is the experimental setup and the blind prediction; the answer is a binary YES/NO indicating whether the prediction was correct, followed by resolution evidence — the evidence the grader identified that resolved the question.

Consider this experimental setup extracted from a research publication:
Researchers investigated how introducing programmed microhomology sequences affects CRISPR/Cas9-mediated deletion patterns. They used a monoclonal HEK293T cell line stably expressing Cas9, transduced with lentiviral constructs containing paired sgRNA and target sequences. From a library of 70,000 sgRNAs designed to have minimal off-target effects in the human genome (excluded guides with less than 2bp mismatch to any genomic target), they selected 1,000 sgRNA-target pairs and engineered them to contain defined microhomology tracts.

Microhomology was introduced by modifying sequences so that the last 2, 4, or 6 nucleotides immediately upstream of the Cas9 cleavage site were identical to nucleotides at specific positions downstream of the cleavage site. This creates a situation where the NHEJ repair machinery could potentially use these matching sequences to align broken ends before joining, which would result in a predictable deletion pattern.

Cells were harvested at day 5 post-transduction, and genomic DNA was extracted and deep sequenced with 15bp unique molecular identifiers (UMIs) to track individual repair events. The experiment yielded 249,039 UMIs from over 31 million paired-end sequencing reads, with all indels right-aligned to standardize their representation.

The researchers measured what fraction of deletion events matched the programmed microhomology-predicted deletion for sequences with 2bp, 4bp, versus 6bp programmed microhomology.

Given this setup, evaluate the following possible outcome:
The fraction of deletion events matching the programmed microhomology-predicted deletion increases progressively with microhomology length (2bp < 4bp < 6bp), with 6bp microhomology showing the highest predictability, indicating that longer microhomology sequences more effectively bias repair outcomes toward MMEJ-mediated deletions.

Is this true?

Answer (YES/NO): YES